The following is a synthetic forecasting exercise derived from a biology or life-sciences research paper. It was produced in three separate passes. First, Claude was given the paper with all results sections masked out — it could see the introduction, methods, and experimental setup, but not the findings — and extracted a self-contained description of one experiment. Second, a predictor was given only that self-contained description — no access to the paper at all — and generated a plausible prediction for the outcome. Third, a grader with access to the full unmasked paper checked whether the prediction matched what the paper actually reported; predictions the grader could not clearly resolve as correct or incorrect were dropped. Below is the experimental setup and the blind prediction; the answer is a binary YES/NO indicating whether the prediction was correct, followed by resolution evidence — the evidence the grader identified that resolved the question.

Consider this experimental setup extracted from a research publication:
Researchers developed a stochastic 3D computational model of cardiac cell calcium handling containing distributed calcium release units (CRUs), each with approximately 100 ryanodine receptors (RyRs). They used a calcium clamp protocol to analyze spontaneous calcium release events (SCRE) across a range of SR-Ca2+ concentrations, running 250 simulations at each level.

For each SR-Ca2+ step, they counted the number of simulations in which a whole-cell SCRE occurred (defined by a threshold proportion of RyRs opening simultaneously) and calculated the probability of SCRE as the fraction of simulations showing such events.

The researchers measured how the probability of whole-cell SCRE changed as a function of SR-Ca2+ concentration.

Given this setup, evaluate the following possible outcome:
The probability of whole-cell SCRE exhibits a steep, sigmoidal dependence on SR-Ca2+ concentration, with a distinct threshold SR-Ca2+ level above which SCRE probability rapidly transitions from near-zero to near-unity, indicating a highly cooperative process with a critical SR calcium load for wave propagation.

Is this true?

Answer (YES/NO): YES